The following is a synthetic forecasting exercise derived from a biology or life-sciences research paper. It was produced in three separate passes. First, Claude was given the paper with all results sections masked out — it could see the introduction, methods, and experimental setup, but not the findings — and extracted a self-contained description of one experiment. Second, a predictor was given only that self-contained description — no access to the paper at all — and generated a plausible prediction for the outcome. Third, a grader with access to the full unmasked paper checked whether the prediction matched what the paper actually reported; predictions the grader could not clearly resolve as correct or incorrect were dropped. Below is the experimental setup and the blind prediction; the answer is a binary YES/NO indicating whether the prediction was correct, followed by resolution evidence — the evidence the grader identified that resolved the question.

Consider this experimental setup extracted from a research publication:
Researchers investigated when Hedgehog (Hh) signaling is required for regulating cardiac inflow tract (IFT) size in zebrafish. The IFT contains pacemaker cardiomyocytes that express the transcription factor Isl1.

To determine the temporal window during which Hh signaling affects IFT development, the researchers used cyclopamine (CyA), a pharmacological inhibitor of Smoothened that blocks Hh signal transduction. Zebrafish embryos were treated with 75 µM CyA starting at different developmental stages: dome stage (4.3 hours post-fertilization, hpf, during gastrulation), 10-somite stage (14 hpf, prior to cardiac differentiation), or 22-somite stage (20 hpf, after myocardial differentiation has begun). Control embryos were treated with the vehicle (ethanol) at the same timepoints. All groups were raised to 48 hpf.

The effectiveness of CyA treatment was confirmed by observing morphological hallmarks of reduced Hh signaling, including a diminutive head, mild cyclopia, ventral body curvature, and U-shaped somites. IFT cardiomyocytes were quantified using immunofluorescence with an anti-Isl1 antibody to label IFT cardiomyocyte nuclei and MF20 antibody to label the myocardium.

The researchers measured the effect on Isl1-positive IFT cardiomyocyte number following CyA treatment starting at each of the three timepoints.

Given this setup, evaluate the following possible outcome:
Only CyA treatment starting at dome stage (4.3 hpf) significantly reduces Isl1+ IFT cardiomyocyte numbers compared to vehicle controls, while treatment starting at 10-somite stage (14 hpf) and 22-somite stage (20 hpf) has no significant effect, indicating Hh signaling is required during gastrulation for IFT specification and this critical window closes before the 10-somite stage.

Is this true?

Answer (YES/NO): NO